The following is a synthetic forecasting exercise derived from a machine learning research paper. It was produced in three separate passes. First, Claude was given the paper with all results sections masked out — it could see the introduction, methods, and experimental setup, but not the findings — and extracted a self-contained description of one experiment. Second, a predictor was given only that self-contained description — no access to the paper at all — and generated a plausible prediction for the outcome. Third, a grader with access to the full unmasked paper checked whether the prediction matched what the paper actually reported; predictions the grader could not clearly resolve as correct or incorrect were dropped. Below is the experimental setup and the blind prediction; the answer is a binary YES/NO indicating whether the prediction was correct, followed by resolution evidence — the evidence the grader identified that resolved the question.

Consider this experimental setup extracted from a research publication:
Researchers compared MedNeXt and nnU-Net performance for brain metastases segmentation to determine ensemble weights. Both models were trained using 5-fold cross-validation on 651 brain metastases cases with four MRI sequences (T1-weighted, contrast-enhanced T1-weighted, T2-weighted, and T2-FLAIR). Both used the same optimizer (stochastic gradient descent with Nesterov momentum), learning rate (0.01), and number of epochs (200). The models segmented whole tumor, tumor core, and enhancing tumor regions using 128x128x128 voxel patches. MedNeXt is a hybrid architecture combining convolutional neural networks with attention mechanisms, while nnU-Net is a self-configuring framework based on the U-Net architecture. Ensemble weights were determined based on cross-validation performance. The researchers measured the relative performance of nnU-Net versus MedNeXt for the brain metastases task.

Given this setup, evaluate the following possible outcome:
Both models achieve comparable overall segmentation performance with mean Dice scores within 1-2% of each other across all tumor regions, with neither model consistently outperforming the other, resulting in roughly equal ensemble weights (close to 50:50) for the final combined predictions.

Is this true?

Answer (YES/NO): NO